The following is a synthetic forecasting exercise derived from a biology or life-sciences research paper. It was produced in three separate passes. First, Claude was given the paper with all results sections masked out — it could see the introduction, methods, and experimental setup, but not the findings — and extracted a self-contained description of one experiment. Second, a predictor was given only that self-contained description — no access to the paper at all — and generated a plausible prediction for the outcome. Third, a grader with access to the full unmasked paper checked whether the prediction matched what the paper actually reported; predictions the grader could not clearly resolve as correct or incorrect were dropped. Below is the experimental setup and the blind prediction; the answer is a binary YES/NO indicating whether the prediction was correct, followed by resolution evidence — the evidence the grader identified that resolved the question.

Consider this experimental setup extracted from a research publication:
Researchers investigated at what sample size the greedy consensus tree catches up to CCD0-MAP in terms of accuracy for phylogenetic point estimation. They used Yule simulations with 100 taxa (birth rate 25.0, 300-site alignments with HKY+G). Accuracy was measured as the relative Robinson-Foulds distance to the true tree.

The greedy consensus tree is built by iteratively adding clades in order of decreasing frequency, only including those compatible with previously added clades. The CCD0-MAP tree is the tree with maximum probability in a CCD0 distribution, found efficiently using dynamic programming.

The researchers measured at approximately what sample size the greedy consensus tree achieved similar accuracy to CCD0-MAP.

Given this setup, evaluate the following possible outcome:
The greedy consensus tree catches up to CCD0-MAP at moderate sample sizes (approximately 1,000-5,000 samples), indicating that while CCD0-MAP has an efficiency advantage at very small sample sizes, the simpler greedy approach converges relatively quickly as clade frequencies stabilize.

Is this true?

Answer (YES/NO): NO